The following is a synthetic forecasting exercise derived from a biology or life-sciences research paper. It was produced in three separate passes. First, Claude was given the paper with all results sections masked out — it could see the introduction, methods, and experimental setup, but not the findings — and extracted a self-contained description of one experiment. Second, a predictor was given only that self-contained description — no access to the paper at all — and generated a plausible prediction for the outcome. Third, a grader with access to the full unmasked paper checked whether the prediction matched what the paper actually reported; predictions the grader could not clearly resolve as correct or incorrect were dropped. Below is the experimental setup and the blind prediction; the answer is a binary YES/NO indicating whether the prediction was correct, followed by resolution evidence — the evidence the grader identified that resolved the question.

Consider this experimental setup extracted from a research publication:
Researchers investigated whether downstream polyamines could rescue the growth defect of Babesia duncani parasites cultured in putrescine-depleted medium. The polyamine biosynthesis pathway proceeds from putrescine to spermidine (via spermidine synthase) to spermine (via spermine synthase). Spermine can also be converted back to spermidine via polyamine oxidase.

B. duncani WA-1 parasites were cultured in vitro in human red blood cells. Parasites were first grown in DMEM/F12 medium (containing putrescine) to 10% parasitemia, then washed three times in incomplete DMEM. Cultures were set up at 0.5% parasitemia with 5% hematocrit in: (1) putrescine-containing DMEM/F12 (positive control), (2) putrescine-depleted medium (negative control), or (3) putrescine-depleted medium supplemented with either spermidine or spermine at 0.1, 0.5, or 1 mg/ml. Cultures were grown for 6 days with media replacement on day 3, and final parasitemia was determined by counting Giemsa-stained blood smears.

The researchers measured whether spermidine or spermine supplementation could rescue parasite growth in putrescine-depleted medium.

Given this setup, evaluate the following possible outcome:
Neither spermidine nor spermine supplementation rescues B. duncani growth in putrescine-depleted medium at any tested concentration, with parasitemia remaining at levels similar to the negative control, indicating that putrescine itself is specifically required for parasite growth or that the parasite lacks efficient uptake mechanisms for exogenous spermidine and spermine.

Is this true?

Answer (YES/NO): NO